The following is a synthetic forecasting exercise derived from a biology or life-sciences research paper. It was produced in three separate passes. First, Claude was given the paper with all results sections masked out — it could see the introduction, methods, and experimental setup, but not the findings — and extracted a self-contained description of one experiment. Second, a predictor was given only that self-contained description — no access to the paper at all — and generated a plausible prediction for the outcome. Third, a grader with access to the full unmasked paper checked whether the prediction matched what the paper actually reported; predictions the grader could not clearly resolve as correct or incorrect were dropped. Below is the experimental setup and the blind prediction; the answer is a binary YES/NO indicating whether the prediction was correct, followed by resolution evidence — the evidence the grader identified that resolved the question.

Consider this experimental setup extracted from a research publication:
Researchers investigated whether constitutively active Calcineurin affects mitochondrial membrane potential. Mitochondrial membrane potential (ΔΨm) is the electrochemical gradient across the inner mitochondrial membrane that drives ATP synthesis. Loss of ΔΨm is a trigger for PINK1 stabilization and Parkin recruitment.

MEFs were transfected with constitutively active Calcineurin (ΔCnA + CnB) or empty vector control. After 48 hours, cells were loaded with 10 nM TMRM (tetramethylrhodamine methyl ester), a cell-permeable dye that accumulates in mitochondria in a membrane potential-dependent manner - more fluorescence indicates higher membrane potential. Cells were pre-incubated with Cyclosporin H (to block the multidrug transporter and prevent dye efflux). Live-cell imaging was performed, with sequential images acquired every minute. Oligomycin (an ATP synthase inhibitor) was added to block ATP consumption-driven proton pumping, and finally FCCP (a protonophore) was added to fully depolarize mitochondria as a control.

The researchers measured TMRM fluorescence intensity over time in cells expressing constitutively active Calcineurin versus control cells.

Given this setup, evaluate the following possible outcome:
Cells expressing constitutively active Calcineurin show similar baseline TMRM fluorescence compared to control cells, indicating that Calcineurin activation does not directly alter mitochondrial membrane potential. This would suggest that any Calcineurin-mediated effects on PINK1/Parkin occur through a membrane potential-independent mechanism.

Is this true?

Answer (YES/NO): YES